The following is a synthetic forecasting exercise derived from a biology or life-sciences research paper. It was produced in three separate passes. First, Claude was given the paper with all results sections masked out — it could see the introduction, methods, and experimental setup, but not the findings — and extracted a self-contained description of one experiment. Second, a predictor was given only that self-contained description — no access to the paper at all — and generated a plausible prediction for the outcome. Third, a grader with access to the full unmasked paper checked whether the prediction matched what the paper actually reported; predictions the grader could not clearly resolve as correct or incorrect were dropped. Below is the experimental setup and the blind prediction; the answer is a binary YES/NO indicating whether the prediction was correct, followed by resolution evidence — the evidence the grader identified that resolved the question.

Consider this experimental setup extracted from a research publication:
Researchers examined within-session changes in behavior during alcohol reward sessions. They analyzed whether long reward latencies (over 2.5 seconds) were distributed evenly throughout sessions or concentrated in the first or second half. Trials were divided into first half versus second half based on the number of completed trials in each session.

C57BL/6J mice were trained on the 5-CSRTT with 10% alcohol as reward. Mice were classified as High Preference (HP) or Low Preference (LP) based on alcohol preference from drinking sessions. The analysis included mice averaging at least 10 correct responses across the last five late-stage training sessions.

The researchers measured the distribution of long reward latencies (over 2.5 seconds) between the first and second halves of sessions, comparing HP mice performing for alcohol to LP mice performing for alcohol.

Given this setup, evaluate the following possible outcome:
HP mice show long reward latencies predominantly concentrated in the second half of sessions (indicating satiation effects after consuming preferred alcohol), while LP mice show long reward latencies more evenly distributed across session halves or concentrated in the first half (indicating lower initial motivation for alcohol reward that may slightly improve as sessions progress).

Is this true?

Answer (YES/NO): YES